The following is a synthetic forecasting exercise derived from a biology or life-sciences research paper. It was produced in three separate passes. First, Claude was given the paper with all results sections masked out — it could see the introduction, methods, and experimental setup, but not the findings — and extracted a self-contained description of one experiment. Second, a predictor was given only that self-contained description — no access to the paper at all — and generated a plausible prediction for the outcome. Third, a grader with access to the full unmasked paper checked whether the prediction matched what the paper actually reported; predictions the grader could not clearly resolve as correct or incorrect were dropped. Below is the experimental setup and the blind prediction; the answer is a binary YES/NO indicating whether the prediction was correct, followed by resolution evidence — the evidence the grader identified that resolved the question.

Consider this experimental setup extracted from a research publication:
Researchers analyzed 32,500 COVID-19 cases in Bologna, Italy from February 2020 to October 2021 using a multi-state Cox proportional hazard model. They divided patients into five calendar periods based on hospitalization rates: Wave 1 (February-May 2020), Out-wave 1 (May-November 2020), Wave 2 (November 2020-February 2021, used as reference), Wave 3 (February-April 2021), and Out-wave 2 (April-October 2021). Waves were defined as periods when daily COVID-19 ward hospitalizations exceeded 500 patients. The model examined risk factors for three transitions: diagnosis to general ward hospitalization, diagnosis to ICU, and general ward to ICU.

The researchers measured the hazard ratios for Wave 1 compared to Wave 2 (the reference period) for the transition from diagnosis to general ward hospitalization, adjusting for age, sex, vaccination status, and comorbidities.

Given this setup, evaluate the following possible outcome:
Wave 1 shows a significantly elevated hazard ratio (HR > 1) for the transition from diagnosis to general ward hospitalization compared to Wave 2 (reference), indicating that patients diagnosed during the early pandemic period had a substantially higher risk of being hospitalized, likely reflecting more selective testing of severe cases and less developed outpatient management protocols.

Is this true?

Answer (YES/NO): YES